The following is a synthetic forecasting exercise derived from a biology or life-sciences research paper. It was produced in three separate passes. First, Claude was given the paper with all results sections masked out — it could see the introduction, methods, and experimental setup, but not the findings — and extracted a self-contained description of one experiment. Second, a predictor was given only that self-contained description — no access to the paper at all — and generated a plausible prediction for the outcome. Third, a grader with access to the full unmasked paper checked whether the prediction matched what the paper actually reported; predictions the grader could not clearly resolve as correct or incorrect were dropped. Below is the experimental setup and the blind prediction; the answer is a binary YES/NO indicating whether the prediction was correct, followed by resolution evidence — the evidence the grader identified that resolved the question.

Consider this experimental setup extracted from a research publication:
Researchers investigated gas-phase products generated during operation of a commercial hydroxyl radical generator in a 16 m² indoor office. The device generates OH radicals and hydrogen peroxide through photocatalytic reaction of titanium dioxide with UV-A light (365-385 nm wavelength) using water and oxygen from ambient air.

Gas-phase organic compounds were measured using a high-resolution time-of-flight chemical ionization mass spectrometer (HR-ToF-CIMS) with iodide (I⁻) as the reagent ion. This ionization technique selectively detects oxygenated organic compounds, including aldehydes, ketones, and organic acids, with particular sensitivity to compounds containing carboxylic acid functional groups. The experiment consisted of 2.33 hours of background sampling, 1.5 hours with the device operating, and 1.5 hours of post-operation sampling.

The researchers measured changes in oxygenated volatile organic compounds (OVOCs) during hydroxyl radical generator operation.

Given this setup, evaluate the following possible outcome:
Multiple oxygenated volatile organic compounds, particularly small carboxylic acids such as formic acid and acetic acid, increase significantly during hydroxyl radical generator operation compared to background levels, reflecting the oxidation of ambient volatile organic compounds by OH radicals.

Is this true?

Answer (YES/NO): YES